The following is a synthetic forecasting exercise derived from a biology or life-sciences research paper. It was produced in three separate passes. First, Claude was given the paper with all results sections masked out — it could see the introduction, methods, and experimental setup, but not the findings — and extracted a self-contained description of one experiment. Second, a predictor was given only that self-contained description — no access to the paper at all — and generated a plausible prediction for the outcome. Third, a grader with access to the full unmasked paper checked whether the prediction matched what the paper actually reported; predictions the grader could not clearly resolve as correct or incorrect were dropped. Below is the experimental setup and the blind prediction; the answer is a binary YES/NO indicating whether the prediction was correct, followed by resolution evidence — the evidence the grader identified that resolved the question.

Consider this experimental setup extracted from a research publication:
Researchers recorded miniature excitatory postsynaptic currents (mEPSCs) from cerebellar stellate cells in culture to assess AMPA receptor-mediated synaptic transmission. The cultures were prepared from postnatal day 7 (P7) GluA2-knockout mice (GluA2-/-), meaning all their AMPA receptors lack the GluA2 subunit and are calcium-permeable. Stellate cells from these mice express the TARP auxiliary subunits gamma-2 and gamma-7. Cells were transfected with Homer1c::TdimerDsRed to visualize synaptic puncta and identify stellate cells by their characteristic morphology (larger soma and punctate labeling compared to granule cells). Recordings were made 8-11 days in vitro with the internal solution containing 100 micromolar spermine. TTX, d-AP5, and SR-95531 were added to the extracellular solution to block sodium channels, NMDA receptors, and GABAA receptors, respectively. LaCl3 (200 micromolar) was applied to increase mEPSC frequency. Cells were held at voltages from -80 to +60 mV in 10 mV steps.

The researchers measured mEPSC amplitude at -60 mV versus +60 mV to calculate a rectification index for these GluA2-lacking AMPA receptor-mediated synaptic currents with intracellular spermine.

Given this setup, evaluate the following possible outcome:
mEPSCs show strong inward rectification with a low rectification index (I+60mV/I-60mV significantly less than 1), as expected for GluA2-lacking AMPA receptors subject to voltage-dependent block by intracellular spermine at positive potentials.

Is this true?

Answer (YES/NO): YES